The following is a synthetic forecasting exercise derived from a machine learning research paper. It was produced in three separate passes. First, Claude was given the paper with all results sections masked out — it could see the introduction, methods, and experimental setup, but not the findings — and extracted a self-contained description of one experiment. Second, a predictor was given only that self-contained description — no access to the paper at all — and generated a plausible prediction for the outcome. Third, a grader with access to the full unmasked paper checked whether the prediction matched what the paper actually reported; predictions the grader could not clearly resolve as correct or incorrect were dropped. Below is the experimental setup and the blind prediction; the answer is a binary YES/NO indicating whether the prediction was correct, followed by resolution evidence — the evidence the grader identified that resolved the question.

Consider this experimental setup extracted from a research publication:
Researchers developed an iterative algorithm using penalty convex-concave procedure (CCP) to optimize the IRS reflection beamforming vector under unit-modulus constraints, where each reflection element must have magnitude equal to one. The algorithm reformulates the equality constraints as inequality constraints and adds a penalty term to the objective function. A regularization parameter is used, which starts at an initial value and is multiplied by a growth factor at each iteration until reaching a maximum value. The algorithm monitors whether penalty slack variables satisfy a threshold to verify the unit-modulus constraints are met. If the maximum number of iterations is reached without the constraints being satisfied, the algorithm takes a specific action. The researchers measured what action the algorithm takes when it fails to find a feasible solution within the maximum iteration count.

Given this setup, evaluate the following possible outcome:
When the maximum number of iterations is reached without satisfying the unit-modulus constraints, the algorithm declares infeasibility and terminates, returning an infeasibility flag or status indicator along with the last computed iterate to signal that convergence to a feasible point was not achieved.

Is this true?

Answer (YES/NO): NO